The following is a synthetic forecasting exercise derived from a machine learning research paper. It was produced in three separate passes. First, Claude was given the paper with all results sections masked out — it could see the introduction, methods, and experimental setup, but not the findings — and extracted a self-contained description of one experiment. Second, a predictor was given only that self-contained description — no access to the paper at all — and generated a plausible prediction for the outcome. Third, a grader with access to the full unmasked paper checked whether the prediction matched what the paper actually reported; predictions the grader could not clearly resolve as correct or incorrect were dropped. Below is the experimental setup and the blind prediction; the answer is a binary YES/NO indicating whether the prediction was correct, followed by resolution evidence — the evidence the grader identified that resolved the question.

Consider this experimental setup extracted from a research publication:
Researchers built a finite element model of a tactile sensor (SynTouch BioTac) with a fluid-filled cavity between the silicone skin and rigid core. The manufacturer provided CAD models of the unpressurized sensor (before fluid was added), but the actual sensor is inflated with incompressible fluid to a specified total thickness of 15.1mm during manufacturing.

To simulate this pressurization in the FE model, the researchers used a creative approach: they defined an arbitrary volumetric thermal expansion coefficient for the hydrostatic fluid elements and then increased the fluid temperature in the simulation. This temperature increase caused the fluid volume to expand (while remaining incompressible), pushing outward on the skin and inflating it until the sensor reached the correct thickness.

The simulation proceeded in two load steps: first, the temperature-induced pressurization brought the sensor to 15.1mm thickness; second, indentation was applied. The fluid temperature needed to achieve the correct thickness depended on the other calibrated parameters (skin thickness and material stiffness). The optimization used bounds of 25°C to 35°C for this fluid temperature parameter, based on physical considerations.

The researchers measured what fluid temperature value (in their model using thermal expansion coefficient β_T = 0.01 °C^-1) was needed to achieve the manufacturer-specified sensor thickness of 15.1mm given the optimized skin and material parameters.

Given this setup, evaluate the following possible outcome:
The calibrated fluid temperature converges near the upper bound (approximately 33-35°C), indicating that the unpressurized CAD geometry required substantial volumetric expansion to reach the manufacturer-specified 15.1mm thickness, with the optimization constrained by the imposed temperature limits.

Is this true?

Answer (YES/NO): NO